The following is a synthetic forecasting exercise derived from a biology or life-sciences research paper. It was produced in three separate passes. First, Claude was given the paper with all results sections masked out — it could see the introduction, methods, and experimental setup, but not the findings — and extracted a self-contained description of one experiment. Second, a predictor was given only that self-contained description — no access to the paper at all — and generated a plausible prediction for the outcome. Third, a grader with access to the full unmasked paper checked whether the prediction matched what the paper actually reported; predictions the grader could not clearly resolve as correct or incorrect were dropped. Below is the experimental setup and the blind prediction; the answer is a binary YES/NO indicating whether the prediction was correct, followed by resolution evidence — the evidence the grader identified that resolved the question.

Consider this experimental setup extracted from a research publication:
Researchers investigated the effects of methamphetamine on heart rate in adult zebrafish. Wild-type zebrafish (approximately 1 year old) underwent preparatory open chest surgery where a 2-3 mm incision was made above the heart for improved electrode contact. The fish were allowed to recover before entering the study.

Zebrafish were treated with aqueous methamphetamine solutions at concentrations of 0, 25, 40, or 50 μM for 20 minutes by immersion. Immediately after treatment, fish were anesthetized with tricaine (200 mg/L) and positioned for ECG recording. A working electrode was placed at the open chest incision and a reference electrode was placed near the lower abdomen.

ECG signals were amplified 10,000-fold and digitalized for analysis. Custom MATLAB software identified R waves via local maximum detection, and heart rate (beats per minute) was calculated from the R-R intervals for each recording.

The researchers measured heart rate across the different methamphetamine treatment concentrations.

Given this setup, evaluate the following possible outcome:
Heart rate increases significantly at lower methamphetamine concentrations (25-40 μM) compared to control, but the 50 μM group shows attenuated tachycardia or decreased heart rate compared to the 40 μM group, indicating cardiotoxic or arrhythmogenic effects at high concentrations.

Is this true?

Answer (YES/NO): NO